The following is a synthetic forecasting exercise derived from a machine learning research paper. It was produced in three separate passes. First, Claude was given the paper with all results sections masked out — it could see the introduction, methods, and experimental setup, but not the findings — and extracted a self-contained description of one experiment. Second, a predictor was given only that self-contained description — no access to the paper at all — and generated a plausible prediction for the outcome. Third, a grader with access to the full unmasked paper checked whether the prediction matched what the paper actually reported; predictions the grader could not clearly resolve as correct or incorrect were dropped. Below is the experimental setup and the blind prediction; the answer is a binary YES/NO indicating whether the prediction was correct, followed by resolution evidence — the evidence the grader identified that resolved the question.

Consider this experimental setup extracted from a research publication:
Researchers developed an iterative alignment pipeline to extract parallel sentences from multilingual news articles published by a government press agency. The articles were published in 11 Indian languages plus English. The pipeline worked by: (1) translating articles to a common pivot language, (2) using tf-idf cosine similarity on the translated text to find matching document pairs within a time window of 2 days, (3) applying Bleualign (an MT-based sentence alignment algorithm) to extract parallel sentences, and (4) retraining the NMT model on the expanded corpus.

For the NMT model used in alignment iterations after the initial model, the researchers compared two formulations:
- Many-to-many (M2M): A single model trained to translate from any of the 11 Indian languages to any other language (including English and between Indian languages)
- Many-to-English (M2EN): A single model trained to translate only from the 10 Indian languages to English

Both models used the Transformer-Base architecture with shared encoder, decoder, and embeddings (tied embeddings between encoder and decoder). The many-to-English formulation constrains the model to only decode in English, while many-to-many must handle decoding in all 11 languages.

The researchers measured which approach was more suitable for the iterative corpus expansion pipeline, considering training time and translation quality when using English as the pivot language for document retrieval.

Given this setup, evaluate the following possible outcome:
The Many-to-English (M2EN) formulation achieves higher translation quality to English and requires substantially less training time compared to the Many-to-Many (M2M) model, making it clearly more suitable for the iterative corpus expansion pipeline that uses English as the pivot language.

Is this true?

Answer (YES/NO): YES